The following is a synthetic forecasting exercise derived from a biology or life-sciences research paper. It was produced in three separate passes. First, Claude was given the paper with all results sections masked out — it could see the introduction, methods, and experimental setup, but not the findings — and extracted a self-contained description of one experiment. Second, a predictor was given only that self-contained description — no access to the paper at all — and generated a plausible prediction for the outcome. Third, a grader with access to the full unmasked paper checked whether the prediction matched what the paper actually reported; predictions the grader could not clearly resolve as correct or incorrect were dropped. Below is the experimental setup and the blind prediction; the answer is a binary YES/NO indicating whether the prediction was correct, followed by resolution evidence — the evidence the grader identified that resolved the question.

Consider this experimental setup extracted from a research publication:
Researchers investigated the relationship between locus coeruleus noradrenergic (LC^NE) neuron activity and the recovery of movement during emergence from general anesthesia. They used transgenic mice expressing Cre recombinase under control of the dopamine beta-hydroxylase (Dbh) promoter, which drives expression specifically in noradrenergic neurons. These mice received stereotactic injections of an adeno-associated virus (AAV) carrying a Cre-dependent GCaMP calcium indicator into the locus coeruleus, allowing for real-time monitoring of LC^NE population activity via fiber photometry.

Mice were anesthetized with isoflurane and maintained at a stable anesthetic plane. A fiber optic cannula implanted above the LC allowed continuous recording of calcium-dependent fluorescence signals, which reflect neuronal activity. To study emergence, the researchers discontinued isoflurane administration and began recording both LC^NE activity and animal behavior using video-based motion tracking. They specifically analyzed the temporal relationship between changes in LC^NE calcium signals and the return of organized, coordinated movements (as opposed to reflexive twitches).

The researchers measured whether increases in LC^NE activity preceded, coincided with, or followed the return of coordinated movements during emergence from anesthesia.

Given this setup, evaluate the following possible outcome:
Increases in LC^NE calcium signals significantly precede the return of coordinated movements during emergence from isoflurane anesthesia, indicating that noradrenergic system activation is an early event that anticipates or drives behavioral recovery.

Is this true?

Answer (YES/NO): NO